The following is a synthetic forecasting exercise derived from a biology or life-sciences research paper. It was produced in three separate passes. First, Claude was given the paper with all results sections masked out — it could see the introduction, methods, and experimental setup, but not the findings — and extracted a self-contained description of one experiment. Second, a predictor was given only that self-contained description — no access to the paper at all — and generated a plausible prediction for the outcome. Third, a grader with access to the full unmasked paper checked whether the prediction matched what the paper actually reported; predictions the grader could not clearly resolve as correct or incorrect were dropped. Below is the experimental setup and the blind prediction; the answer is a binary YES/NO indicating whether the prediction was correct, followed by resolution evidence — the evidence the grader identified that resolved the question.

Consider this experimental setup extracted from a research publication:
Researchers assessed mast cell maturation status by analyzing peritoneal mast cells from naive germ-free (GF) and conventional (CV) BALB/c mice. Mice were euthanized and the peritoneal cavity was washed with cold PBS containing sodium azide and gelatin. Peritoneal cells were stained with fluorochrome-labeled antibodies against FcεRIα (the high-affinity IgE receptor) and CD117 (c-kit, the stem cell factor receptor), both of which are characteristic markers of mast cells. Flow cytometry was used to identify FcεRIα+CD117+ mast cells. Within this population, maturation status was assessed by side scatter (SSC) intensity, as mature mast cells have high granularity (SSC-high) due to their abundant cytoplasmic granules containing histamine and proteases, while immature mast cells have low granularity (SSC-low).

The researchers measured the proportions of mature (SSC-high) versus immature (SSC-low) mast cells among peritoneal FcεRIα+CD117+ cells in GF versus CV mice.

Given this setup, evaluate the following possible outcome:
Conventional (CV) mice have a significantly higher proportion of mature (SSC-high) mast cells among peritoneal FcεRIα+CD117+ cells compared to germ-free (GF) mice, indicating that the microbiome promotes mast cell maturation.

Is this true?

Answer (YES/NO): YES